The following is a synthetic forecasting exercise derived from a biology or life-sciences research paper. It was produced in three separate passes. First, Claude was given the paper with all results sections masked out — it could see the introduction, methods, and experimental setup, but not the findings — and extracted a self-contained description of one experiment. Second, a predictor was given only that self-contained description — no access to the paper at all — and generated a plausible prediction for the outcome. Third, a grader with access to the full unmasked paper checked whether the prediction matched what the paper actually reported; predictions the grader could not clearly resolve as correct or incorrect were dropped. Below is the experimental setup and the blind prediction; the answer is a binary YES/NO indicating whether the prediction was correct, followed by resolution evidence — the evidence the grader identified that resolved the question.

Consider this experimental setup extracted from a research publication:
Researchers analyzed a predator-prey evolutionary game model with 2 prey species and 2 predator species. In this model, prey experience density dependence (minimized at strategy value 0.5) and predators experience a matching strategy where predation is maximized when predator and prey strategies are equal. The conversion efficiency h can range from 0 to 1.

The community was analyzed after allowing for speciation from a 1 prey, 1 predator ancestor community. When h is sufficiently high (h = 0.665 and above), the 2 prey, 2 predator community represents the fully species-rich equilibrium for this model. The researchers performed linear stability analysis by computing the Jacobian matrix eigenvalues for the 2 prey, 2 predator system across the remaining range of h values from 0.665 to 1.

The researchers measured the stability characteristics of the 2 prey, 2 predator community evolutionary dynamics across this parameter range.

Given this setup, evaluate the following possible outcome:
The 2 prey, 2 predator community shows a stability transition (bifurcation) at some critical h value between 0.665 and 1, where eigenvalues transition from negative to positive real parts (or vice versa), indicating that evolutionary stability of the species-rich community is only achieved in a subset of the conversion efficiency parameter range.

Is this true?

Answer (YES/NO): NO